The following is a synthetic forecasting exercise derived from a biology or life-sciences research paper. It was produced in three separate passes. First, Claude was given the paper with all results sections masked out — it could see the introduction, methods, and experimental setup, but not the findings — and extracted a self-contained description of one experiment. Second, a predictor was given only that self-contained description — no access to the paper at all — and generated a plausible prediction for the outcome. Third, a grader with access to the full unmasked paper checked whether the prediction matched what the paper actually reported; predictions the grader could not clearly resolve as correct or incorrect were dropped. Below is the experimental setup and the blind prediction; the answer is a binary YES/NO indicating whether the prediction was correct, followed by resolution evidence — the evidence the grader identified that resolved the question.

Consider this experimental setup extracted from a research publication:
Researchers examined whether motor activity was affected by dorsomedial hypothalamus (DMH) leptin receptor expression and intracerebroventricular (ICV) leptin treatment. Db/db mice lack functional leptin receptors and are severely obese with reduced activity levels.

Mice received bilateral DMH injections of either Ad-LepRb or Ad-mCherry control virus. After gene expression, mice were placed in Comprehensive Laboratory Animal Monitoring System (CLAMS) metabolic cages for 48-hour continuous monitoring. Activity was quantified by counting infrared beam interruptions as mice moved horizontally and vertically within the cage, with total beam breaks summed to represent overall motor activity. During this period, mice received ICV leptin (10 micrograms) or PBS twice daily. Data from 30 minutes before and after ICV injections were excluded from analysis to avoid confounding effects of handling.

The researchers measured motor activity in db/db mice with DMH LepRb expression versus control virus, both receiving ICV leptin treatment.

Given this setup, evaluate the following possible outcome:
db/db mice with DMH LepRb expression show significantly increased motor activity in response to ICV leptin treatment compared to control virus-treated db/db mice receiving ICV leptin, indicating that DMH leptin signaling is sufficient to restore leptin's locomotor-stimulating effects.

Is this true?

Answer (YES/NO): NO